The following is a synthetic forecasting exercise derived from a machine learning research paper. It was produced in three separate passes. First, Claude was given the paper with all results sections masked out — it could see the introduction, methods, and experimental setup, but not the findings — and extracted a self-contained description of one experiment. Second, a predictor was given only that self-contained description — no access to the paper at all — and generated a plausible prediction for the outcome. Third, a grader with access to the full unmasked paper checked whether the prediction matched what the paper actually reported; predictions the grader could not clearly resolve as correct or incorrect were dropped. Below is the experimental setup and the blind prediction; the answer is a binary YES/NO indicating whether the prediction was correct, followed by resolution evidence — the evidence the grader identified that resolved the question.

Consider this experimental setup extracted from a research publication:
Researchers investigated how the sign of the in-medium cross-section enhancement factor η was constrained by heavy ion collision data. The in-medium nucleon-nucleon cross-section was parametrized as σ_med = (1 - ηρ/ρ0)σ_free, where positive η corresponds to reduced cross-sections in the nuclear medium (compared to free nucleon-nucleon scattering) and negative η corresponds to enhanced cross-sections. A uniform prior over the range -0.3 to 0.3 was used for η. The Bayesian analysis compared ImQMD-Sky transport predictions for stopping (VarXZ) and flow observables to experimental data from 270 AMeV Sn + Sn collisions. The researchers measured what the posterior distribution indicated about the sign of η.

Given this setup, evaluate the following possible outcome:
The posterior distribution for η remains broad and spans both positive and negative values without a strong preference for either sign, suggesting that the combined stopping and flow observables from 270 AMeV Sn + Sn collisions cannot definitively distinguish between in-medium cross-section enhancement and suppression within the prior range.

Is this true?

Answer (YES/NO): NO